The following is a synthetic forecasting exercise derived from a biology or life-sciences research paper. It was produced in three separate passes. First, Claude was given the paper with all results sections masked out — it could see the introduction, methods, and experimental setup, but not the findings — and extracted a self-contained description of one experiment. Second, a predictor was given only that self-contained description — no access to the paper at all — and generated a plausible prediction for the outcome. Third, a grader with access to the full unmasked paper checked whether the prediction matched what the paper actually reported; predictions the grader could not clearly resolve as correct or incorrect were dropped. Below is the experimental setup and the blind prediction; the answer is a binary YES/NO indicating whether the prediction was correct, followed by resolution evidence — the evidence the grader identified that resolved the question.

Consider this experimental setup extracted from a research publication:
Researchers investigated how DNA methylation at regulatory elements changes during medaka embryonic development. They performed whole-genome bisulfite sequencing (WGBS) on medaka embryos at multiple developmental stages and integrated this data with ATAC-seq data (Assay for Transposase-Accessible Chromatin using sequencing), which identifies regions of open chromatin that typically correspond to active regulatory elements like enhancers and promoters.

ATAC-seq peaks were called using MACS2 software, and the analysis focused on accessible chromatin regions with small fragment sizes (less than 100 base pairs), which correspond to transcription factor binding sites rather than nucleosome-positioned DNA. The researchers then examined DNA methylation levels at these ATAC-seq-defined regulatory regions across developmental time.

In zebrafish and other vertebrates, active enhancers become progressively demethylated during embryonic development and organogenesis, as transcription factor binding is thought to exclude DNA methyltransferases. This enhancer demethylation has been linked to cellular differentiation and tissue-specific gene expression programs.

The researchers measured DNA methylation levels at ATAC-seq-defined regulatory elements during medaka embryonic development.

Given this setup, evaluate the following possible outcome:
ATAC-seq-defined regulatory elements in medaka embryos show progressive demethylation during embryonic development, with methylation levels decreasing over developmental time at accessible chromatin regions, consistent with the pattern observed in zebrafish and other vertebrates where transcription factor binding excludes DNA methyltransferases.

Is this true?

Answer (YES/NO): NO